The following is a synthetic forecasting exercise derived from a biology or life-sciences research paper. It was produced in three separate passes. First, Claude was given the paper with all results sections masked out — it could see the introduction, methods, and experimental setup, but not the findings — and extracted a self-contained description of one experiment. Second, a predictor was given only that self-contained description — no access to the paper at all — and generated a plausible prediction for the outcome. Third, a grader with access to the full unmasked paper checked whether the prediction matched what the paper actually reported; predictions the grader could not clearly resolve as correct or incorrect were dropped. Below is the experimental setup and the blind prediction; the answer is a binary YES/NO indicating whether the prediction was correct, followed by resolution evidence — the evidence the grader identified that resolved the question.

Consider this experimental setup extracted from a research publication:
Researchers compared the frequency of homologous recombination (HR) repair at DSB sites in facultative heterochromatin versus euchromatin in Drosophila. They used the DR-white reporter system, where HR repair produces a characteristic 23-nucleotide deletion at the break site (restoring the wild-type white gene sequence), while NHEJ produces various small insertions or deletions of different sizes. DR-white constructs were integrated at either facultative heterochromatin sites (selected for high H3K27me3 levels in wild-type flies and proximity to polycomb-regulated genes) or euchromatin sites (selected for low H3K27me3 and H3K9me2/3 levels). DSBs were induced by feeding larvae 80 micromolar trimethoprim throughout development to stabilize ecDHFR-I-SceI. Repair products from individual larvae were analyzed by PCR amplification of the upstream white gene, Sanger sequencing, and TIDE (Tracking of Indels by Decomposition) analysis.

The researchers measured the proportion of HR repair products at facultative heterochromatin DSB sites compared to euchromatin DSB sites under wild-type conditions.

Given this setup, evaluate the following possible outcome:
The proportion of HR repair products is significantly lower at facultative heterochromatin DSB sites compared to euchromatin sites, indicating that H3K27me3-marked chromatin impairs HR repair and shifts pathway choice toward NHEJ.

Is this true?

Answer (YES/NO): NO